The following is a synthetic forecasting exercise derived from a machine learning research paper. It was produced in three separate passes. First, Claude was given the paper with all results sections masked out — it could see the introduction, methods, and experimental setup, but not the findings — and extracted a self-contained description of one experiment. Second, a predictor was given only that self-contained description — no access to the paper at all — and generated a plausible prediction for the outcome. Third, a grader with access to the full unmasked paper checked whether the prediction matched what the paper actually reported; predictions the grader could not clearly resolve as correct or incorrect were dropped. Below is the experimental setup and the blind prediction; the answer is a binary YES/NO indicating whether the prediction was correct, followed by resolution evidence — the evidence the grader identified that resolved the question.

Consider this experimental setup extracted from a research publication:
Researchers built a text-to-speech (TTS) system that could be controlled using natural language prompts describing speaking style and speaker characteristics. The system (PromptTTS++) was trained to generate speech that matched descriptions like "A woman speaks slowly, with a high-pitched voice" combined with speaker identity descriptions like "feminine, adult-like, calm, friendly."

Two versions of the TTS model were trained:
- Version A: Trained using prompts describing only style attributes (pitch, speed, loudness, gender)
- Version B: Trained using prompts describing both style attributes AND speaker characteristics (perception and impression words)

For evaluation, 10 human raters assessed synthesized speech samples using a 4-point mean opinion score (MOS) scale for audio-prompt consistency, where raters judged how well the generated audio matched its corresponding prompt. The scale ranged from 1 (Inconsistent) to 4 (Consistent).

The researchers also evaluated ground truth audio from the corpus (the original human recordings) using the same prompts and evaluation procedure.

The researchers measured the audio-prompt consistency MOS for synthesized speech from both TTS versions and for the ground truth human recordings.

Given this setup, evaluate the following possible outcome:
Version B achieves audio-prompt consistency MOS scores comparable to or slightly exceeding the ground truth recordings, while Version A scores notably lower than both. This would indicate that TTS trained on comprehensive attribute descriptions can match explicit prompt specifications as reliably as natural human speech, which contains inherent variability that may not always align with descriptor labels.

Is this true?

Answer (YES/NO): NO